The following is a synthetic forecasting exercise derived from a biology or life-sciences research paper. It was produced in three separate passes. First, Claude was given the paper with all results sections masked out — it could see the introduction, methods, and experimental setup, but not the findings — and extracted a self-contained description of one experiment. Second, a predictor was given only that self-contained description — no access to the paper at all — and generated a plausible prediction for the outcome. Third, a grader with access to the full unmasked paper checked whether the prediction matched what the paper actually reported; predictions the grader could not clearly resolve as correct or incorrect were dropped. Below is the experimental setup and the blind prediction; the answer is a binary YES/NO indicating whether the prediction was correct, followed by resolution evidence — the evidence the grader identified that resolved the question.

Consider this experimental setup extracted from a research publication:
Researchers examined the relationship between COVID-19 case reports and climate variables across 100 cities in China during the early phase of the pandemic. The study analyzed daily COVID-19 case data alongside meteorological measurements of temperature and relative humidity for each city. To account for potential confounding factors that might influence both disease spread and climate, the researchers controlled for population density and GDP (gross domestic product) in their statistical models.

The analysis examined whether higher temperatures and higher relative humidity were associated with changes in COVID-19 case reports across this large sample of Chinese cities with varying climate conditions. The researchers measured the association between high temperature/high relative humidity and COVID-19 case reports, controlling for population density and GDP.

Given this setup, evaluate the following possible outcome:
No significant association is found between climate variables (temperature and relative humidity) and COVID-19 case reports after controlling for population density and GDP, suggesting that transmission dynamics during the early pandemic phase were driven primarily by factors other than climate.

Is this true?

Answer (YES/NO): NO